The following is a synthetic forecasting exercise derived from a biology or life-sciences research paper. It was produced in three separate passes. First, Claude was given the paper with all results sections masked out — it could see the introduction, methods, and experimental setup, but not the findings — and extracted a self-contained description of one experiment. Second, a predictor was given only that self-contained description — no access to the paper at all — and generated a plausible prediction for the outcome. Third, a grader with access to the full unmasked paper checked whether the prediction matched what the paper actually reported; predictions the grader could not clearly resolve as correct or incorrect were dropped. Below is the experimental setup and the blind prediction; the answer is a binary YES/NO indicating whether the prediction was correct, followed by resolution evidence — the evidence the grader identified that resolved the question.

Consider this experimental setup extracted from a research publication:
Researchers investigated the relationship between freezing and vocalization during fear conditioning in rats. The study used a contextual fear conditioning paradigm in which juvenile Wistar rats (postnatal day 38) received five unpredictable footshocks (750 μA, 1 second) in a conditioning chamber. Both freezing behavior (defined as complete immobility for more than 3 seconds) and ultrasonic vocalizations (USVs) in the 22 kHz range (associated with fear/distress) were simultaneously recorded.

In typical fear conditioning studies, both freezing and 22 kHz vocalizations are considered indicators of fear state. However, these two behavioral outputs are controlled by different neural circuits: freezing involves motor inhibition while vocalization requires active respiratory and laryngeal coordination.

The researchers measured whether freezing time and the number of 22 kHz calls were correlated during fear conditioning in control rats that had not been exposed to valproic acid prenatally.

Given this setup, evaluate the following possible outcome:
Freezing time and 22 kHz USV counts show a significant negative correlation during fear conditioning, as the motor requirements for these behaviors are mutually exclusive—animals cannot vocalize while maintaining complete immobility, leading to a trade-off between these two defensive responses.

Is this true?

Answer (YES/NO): NO